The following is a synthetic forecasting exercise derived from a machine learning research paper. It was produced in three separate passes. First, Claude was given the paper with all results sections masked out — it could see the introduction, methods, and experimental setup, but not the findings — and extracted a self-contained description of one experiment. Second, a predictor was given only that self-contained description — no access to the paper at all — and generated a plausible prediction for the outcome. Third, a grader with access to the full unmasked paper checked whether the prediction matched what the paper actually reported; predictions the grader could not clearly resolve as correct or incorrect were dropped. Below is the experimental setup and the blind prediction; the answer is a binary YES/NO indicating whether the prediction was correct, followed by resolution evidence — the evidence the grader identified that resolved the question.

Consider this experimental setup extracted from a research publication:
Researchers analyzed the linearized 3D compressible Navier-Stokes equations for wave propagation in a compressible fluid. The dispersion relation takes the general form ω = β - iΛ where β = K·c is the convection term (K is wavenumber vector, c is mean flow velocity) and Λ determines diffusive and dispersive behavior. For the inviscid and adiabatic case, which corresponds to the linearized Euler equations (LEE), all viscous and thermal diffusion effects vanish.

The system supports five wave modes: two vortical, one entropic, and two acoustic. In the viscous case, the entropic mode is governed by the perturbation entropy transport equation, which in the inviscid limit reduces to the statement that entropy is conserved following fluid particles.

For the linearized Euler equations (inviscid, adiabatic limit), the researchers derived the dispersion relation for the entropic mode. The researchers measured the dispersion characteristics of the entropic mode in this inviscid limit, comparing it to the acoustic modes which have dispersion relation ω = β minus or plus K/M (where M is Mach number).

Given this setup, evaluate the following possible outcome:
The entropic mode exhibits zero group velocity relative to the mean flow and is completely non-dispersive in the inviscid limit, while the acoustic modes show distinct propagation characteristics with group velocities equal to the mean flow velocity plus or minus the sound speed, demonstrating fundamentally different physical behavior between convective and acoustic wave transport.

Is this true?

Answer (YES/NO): YES